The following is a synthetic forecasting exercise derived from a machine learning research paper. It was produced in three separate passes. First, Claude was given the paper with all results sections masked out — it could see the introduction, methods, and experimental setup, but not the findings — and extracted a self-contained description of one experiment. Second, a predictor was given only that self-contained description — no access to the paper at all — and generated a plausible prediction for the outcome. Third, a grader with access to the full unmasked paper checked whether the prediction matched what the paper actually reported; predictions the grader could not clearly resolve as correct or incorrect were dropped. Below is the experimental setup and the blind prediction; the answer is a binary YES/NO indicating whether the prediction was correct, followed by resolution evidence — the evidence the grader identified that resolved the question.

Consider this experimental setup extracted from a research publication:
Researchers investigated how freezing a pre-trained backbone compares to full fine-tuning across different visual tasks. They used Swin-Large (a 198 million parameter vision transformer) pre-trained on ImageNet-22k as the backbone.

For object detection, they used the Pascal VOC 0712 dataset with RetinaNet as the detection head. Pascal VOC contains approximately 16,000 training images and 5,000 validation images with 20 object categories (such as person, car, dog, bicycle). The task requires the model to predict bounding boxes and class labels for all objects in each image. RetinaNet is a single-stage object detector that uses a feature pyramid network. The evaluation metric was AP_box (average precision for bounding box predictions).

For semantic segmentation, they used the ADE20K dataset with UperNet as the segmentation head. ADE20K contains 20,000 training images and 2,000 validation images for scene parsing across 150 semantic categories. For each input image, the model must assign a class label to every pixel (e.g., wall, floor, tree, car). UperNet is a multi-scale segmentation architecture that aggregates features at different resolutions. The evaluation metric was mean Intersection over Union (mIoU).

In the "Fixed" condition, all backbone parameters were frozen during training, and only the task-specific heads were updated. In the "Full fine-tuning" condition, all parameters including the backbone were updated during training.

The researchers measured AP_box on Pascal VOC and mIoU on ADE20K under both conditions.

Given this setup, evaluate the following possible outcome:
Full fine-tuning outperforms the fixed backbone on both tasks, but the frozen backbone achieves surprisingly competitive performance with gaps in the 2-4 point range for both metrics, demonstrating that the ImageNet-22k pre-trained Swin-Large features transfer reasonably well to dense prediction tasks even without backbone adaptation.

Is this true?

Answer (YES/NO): NO